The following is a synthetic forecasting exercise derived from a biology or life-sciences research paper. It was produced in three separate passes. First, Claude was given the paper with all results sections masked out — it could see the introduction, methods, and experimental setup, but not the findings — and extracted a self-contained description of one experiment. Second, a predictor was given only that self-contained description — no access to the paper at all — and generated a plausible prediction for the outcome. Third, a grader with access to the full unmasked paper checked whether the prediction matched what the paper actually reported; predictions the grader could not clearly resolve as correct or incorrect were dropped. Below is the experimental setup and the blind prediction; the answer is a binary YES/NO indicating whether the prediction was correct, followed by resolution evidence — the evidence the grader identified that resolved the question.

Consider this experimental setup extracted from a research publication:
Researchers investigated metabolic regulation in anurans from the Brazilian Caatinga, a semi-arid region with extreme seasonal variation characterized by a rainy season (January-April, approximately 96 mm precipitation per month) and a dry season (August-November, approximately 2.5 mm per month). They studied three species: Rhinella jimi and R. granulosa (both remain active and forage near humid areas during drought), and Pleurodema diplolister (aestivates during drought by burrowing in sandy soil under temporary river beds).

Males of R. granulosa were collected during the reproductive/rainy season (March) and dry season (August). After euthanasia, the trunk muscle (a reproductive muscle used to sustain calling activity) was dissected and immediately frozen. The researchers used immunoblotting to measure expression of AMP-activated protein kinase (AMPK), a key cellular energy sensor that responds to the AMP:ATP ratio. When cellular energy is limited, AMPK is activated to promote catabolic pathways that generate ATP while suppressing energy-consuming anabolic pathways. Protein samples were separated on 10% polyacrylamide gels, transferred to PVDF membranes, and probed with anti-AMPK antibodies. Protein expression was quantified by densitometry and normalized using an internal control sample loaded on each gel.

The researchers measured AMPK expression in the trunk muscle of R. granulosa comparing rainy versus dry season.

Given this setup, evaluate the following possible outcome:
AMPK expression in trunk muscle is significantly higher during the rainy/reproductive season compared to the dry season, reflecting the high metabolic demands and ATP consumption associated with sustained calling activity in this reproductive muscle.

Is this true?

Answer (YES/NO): NO